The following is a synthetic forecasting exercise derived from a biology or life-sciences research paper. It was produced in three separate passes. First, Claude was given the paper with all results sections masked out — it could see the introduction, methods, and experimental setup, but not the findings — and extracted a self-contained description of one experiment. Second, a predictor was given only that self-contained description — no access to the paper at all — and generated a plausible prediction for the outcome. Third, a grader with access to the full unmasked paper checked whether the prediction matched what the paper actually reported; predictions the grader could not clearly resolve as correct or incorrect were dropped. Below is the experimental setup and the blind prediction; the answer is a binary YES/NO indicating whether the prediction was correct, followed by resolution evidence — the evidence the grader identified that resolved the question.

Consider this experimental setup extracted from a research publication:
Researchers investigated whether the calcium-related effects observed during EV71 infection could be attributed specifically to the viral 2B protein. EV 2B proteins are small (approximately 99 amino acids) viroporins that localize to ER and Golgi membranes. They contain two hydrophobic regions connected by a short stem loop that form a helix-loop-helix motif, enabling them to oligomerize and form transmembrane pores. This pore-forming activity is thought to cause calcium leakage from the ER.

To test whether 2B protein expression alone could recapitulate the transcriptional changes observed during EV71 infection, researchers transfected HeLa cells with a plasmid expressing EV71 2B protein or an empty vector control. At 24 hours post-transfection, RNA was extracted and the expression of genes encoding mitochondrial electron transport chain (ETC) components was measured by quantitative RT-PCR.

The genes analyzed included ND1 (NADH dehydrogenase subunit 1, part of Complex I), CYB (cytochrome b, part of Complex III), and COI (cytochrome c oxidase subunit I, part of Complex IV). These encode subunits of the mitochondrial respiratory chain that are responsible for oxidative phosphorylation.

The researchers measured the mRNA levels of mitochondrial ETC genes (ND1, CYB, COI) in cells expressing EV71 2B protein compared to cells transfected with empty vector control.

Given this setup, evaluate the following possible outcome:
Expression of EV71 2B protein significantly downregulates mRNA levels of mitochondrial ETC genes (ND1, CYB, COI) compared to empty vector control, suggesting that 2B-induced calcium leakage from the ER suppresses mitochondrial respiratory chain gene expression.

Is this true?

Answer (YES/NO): NO